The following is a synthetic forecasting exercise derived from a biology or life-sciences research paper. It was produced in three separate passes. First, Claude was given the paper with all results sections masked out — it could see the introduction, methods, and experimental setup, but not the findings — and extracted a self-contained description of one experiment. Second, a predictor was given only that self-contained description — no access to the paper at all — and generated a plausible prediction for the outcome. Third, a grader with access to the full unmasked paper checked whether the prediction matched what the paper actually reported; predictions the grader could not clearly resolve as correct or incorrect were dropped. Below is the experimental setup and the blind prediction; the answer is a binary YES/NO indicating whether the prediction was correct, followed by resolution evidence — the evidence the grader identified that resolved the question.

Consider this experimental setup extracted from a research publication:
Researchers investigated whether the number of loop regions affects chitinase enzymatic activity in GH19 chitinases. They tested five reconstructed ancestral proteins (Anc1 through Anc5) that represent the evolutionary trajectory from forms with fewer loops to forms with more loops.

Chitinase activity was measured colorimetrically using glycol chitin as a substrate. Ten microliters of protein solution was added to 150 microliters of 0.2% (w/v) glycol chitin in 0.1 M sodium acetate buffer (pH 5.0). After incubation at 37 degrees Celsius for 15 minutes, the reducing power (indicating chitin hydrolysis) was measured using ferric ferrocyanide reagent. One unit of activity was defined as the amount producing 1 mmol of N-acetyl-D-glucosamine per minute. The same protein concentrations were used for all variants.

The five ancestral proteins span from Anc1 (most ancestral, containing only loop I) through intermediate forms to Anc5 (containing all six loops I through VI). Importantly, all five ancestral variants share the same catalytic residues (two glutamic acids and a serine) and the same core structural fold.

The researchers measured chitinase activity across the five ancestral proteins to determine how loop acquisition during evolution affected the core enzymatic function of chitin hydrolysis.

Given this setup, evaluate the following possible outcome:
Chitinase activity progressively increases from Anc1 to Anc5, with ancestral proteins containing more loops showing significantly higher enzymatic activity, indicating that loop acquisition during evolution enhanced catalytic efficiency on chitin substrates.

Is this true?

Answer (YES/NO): NO